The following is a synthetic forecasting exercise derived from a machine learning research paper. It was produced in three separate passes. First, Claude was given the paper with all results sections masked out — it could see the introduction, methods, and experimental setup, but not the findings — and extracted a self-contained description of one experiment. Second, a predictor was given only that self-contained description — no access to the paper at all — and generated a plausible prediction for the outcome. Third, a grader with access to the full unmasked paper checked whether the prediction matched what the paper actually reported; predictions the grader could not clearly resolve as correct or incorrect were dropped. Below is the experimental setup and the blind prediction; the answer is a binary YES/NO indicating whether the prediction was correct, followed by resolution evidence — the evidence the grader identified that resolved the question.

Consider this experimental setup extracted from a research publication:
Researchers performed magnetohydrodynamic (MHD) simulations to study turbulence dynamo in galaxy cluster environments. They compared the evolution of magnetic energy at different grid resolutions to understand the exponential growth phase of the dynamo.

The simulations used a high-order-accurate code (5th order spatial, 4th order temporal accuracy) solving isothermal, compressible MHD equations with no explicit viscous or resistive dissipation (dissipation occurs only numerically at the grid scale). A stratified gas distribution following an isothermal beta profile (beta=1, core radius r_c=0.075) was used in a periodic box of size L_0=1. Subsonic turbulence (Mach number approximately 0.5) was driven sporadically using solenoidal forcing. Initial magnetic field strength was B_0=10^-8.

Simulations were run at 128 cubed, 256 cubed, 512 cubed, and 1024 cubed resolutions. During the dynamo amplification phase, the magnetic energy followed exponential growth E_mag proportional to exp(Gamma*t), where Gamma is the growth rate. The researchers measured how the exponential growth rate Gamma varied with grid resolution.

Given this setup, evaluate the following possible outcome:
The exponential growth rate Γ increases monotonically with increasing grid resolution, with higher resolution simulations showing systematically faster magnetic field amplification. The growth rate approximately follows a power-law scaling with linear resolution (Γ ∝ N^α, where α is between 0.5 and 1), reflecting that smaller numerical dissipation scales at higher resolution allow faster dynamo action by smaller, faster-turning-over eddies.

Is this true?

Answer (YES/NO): NO